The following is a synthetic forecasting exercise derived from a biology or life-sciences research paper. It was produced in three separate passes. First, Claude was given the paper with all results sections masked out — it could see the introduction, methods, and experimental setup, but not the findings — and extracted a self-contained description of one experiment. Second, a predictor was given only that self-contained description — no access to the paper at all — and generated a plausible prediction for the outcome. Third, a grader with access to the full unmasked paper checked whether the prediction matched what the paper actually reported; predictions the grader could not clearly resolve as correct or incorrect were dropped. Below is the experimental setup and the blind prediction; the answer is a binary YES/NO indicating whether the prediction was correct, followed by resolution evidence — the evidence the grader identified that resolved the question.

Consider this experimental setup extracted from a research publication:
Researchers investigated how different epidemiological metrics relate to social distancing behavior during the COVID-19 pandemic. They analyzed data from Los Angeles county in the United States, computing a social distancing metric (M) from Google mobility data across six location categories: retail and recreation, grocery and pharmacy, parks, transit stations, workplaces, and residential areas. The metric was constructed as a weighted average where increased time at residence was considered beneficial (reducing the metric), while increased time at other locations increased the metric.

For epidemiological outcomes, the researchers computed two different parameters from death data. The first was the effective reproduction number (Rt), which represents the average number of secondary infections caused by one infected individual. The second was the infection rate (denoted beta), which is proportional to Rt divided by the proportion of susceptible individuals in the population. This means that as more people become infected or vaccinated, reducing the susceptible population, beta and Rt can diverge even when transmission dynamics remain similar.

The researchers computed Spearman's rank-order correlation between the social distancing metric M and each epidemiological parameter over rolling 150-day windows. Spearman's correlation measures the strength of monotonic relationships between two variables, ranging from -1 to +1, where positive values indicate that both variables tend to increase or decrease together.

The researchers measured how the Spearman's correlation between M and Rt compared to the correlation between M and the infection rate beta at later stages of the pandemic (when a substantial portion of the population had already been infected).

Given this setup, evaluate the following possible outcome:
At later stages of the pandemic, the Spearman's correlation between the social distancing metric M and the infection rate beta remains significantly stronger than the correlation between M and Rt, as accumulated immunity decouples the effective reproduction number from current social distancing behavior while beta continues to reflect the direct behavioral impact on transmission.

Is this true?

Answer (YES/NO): YES